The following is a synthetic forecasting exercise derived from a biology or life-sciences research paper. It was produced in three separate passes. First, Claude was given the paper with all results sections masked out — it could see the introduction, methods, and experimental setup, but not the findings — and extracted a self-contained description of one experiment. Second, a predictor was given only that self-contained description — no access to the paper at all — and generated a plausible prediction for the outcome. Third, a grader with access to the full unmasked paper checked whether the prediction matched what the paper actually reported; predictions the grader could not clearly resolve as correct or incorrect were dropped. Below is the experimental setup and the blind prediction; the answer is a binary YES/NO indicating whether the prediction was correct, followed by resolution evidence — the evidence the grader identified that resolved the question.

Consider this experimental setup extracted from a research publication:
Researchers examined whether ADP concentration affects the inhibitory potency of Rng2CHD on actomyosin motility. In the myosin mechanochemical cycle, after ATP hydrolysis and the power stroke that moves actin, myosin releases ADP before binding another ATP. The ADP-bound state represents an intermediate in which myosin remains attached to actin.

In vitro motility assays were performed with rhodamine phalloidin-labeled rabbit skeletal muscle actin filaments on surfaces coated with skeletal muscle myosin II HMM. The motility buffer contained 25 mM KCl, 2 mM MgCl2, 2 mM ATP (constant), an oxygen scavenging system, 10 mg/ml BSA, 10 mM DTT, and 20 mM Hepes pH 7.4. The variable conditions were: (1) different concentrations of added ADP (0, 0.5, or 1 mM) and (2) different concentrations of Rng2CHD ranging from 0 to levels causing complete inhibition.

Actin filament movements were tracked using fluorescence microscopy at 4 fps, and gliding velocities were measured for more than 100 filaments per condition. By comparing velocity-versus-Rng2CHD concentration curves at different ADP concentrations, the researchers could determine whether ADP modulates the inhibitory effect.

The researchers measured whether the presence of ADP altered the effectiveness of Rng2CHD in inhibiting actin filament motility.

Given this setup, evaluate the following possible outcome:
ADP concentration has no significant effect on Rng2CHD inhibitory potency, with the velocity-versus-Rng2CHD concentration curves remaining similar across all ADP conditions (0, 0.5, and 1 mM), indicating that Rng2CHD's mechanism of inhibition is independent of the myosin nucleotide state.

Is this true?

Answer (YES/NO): NO